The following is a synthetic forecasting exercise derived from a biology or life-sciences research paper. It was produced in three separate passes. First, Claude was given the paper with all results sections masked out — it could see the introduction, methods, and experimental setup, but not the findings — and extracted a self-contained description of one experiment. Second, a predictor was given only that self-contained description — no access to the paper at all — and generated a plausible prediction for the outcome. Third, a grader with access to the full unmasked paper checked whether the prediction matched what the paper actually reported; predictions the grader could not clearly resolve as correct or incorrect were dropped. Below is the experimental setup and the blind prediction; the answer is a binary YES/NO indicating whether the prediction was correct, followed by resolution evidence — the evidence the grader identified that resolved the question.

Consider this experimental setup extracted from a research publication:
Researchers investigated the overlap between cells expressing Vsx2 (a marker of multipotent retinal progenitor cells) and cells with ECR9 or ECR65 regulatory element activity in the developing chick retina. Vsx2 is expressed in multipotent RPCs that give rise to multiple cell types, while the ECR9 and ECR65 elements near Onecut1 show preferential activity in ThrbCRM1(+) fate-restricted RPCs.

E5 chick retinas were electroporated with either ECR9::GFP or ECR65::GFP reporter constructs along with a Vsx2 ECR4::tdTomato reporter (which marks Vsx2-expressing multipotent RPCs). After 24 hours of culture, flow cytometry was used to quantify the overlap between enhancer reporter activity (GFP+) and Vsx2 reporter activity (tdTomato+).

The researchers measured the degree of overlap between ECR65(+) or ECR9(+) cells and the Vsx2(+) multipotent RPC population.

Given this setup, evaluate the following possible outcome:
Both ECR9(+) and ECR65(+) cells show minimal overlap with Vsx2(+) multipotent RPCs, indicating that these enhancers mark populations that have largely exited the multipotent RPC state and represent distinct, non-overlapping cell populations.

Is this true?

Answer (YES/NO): YES